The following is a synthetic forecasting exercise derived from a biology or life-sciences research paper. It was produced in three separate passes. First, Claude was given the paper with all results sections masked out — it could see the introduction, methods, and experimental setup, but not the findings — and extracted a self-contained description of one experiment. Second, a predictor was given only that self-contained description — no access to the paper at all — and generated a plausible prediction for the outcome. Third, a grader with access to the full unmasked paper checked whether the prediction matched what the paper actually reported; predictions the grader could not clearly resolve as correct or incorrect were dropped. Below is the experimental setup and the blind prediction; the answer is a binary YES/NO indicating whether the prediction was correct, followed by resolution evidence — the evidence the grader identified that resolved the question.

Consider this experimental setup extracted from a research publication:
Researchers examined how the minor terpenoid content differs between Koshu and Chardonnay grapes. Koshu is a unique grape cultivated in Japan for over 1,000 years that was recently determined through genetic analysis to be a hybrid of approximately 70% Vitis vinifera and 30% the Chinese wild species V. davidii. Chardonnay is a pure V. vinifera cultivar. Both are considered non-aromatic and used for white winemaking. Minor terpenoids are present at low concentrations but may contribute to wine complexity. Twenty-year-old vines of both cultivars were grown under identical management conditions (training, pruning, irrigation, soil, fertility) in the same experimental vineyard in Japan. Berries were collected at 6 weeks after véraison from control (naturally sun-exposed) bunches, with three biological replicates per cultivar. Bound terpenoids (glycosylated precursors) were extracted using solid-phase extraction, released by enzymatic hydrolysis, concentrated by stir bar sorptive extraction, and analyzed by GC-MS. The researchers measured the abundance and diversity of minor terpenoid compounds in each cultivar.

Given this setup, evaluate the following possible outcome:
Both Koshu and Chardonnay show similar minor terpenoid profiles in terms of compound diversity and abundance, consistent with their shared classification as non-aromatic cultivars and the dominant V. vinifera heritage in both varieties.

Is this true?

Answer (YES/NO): NO